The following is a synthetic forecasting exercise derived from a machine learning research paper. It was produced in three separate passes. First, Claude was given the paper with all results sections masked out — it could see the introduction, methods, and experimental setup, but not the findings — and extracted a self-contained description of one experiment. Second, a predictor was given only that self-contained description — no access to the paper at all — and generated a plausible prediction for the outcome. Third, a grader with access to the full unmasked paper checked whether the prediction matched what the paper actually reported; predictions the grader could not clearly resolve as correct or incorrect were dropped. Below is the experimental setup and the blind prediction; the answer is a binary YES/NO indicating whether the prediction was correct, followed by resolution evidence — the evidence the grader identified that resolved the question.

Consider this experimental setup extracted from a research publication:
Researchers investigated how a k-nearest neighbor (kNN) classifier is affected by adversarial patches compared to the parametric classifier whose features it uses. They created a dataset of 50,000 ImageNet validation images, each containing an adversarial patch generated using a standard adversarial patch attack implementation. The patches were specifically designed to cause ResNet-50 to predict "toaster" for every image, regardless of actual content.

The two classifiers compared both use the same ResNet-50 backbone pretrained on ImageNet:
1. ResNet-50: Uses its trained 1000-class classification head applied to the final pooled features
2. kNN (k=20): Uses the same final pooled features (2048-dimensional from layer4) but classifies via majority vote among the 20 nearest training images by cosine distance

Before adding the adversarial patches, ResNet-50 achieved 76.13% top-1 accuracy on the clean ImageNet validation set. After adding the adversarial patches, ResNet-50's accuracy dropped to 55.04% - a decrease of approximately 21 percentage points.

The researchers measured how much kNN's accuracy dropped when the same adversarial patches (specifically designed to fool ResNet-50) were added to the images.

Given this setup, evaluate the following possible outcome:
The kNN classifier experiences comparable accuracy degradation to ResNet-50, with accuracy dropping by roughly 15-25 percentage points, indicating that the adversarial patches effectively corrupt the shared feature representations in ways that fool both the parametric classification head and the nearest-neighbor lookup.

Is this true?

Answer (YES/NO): NO